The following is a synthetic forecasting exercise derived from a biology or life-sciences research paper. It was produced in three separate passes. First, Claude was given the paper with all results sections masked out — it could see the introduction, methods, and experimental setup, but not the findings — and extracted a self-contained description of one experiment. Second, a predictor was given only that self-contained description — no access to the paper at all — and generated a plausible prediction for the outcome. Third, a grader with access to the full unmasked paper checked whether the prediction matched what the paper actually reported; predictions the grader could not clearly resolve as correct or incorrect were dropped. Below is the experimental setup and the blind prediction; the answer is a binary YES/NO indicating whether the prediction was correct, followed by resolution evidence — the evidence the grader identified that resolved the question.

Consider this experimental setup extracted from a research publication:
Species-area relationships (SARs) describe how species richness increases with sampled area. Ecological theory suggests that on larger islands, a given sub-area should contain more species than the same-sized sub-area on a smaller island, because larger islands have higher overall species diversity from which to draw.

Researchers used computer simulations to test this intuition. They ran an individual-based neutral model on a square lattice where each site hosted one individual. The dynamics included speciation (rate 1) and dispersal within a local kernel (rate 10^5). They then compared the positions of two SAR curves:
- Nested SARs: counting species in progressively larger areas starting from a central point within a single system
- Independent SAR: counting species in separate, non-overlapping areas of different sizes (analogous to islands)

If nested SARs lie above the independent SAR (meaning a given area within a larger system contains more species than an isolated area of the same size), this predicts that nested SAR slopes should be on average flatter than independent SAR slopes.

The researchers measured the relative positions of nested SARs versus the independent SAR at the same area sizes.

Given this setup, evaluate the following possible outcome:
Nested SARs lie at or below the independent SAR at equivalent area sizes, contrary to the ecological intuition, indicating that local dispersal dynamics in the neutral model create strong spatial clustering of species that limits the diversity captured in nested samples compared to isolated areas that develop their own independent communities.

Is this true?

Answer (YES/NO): NO